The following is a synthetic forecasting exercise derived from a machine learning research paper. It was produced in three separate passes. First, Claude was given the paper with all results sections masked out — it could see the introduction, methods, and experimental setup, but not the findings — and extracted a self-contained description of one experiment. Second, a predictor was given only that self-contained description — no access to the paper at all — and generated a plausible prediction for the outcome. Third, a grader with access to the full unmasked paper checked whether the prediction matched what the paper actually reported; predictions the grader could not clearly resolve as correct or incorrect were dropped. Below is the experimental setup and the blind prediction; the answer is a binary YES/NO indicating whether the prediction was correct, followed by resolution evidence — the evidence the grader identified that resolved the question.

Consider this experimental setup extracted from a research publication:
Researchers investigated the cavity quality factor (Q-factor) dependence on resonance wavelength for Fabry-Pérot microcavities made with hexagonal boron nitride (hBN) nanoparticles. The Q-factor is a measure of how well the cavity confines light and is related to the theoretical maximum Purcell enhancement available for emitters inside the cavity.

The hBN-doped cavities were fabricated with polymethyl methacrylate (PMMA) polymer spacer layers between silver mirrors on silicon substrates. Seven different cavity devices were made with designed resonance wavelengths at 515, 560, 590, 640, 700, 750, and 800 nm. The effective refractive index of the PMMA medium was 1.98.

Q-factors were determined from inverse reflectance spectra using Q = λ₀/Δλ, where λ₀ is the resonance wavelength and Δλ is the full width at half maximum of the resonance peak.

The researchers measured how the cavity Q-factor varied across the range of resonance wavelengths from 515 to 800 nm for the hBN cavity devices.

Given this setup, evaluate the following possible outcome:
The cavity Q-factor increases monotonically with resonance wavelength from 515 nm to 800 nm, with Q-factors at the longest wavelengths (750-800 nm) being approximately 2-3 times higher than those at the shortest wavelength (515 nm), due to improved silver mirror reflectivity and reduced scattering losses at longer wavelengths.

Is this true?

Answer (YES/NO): NO